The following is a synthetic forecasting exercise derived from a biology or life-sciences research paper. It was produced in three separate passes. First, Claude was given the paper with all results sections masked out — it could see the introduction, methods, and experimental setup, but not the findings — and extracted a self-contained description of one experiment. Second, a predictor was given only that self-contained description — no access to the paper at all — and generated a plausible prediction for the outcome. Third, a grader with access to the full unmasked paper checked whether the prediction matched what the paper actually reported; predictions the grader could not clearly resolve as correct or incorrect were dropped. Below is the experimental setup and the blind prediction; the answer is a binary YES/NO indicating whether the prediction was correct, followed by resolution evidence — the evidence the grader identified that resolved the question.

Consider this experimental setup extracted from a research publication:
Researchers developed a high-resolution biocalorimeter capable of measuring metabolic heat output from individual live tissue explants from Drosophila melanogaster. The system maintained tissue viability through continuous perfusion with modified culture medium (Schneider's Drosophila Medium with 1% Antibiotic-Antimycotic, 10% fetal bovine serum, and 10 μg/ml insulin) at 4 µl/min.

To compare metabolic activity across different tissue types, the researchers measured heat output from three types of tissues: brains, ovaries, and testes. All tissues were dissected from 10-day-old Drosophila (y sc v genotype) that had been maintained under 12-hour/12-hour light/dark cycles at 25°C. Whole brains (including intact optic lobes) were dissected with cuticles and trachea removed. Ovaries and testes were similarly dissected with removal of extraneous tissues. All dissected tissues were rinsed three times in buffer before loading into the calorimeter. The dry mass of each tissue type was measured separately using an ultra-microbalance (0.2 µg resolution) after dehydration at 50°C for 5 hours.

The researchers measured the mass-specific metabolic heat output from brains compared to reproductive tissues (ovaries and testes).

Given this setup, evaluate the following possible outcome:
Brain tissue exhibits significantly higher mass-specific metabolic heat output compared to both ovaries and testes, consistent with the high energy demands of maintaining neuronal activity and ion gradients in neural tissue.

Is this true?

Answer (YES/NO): YES